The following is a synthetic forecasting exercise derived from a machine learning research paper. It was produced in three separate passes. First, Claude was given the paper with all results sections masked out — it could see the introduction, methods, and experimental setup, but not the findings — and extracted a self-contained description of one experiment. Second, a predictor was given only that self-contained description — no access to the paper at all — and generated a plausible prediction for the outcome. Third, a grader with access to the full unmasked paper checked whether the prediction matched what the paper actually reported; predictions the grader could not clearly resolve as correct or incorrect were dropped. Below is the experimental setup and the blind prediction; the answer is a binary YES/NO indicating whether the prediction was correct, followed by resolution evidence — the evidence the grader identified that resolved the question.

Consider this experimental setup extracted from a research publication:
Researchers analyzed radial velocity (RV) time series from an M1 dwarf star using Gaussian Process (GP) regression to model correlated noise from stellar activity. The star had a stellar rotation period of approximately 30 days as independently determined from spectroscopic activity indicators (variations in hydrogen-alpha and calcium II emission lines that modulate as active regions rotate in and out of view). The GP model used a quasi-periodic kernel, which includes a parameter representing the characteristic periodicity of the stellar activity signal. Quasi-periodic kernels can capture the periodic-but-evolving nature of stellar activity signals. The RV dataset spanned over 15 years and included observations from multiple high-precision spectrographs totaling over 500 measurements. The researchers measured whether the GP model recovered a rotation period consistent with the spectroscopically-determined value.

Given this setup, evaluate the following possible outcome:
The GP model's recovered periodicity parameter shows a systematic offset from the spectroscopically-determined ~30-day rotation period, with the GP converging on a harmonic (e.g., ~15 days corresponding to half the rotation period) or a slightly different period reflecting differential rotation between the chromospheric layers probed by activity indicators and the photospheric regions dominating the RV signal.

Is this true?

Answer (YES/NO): NO